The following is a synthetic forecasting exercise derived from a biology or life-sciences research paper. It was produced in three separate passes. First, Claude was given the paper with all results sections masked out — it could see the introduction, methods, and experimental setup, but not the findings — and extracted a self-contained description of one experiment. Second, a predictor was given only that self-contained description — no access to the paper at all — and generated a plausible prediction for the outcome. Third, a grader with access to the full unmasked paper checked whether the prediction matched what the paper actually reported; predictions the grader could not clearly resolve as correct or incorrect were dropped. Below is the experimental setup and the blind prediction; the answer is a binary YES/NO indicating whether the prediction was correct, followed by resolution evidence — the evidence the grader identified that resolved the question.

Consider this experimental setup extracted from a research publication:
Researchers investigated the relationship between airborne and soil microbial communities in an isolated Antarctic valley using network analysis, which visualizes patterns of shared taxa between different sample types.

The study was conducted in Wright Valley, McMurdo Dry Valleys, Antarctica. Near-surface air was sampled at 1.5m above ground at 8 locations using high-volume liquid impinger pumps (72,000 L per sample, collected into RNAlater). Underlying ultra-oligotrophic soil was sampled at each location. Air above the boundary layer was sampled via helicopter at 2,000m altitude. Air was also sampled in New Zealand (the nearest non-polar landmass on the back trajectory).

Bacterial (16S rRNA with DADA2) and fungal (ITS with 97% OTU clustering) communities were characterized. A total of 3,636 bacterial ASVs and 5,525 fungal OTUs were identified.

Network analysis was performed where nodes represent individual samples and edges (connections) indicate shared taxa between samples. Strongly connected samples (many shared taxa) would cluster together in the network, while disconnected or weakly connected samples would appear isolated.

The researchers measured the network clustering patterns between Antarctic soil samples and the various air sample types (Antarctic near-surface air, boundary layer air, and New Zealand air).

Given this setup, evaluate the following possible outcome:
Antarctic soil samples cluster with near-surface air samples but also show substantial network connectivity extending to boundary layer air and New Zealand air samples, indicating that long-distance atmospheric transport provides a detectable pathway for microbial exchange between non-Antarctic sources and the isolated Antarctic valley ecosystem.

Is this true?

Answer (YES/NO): NO